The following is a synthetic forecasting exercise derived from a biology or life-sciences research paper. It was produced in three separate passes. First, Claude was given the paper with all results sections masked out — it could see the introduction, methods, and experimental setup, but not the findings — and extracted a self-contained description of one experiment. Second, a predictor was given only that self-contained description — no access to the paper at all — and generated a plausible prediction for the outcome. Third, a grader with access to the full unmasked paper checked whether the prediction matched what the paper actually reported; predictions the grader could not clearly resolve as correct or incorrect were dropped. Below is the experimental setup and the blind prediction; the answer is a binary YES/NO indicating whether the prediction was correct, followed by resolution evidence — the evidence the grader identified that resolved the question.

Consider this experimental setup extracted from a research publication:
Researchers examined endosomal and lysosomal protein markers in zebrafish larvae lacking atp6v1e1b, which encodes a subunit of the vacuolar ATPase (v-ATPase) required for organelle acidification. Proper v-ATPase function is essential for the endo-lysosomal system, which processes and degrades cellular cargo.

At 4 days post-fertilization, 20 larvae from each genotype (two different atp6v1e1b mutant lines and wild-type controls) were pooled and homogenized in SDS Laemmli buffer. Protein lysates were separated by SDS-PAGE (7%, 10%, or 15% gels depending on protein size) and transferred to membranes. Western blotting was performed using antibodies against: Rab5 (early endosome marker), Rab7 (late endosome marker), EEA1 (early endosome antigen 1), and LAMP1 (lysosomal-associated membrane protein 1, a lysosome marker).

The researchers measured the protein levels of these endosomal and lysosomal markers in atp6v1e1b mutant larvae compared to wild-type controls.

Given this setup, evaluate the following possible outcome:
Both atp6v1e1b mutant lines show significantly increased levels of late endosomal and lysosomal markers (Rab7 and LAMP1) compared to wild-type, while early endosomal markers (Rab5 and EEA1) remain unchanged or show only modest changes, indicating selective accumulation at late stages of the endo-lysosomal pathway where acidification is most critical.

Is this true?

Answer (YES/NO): NO